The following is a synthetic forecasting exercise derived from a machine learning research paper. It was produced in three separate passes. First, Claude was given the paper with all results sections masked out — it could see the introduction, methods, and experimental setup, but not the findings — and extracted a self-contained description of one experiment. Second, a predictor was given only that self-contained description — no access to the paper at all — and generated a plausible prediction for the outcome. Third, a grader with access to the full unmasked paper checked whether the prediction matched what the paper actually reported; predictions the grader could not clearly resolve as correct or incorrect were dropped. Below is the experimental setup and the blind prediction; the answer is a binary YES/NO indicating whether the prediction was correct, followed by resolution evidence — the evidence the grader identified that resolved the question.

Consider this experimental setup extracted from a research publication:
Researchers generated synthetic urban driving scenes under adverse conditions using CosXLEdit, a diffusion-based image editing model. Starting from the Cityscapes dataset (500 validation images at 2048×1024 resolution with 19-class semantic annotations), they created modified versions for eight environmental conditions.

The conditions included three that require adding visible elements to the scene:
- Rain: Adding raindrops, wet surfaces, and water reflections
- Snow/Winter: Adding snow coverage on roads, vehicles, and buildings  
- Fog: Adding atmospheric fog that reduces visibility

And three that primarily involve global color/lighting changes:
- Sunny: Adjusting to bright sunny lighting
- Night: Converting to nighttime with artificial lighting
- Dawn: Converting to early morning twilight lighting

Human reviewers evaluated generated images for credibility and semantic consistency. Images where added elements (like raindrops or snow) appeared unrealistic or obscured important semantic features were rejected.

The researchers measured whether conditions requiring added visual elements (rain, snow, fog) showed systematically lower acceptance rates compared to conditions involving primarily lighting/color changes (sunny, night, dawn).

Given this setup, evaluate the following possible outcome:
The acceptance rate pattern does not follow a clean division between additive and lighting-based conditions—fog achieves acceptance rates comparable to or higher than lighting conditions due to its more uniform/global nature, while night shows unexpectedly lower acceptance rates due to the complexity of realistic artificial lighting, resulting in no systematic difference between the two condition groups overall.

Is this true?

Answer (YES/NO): NO